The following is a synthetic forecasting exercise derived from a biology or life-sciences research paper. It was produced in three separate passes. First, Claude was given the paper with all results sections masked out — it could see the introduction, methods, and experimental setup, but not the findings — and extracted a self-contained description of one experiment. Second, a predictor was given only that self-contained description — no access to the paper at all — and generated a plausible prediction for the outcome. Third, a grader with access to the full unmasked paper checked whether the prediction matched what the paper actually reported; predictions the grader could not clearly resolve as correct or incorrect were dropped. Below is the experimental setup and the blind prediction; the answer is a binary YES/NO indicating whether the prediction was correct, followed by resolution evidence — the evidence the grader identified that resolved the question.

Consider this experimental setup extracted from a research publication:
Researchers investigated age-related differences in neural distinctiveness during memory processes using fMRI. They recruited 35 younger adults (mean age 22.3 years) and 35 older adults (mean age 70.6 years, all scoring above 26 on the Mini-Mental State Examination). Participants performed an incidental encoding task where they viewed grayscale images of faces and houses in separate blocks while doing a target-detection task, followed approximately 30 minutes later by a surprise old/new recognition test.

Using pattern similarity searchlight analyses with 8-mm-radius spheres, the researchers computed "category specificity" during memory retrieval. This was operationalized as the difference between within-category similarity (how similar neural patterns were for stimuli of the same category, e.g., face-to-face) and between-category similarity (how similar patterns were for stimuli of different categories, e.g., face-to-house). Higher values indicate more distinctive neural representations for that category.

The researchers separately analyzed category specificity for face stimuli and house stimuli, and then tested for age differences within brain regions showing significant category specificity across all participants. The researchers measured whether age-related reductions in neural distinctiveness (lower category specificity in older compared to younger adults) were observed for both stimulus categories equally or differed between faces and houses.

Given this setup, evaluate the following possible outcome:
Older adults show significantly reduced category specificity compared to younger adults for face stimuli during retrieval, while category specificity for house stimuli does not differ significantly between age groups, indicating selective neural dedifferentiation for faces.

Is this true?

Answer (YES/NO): NO